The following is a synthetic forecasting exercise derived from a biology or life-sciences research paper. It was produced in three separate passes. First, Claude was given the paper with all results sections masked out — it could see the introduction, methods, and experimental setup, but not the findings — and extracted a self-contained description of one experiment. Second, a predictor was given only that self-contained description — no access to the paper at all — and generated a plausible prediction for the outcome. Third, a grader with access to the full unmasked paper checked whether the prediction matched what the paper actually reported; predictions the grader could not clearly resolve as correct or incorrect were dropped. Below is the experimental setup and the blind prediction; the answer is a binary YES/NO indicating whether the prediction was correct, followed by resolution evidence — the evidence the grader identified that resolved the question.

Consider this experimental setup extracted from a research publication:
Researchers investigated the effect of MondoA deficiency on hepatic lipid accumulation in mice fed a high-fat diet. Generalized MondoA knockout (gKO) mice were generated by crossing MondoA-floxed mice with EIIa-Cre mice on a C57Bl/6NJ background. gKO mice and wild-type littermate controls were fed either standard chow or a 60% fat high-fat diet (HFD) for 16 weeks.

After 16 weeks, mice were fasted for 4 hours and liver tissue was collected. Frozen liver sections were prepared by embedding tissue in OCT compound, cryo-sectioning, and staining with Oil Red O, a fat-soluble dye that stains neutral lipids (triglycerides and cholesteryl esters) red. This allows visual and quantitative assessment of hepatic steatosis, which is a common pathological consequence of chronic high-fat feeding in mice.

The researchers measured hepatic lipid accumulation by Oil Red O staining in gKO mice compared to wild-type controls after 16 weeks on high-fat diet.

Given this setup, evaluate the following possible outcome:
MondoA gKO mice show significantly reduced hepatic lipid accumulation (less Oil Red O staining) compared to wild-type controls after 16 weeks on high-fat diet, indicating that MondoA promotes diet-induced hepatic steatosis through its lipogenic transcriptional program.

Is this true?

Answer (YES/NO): NO